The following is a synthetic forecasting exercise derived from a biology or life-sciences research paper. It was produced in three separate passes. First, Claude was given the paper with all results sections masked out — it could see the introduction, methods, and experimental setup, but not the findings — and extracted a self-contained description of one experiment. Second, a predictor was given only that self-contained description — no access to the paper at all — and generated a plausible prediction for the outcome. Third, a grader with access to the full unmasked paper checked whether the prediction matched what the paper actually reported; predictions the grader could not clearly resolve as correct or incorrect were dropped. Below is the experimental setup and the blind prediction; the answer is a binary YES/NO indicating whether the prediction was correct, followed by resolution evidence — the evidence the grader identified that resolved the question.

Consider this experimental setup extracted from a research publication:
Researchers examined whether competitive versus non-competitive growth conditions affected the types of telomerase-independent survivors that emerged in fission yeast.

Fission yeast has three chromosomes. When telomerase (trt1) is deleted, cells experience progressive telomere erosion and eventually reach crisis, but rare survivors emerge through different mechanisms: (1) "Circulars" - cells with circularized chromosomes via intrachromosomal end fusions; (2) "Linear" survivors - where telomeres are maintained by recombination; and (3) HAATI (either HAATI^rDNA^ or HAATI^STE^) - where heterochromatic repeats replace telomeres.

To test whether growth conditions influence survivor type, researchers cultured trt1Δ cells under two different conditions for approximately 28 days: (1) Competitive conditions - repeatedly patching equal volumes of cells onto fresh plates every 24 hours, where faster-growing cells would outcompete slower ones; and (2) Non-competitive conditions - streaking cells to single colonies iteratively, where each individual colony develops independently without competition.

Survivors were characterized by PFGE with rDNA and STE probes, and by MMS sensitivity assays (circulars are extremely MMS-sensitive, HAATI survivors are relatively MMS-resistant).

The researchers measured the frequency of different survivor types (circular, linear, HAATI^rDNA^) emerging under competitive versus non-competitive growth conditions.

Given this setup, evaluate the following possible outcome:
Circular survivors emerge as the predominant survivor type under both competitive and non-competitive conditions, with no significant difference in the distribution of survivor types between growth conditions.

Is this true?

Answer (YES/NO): NO